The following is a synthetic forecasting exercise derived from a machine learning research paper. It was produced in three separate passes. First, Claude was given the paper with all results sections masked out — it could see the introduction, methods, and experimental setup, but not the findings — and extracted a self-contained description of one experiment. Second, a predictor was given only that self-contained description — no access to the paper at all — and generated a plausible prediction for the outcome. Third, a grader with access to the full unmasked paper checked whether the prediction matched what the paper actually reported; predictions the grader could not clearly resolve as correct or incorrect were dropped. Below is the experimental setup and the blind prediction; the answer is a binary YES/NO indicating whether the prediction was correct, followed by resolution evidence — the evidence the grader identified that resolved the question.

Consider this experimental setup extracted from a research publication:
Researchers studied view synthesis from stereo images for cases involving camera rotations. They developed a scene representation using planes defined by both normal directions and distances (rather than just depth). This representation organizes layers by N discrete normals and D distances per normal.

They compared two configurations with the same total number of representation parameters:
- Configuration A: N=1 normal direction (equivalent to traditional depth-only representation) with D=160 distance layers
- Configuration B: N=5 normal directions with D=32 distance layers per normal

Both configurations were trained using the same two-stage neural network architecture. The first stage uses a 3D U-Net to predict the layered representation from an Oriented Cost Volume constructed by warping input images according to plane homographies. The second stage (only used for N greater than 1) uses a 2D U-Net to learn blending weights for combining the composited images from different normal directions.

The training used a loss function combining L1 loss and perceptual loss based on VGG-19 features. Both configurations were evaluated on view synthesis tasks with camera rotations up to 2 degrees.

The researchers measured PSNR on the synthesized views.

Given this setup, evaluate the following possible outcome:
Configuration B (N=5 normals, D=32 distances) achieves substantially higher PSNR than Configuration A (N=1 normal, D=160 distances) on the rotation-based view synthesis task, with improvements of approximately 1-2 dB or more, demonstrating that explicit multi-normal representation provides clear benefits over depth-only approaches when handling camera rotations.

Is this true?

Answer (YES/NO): YES